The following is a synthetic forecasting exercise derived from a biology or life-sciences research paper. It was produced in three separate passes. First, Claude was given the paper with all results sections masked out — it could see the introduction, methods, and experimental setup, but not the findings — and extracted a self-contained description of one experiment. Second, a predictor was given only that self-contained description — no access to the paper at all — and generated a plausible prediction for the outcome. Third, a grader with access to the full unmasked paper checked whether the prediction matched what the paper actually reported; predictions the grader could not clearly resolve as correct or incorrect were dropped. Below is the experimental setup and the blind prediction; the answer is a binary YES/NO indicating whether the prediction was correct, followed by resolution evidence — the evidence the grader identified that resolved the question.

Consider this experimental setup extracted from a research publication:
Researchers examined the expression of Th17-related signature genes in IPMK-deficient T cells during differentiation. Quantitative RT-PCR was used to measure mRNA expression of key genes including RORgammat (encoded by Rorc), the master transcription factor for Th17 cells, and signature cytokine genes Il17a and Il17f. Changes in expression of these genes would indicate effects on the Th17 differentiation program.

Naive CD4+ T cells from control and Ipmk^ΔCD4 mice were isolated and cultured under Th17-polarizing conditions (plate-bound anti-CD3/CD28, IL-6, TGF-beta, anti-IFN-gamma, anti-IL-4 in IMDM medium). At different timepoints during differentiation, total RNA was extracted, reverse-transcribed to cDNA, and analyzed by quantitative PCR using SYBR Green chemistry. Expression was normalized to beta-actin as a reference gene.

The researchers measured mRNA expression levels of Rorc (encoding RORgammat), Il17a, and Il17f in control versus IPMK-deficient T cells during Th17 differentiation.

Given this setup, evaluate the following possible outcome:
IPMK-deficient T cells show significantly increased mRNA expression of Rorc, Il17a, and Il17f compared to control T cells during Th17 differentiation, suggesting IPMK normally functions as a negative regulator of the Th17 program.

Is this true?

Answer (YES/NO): NO